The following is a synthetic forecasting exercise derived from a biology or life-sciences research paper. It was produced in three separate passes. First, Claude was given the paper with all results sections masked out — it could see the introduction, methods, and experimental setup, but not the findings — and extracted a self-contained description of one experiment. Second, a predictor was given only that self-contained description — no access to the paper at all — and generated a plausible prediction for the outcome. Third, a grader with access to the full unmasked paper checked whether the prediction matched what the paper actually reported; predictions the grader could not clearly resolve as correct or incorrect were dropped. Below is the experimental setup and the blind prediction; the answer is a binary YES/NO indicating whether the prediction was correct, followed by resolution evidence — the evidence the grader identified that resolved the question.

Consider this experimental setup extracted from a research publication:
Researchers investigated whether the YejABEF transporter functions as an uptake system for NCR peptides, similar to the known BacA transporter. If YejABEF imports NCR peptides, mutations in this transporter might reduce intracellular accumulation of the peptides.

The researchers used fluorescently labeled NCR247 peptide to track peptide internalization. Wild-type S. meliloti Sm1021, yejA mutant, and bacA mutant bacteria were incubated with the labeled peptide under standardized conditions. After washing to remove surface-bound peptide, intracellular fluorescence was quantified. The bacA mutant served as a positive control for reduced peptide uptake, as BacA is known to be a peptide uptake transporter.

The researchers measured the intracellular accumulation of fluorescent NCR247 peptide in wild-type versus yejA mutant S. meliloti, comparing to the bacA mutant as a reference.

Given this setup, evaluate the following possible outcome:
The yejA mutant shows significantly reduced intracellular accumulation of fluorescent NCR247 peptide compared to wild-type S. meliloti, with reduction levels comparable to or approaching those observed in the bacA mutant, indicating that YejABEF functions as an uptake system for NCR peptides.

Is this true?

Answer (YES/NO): NO